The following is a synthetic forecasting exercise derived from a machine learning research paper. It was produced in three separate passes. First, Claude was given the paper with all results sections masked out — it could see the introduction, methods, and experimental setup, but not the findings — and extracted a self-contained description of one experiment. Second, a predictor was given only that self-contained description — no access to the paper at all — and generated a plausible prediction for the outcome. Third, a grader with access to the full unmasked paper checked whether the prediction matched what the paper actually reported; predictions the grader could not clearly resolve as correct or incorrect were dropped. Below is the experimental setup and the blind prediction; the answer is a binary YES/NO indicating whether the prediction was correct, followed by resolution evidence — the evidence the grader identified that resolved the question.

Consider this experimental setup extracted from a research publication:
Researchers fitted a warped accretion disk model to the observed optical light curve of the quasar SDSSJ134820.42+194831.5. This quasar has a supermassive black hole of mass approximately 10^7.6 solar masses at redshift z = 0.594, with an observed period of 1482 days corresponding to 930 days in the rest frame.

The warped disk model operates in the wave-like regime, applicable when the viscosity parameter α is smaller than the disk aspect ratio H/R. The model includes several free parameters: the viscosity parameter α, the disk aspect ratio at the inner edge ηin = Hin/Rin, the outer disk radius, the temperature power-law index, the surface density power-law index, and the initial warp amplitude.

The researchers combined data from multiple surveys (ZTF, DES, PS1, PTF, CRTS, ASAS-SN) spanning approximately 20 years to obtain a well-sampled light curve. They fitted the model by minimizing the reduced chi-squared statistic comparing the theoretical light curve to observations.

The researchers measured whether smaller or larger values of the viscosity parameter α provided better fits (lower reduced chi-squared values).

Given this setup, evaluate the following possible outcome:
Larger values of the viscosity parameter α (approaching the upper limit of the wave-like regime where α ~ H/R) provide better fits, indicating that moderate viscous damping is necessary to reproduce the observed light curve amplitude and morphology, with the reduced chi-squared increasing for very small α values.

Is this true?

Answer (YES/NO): NO